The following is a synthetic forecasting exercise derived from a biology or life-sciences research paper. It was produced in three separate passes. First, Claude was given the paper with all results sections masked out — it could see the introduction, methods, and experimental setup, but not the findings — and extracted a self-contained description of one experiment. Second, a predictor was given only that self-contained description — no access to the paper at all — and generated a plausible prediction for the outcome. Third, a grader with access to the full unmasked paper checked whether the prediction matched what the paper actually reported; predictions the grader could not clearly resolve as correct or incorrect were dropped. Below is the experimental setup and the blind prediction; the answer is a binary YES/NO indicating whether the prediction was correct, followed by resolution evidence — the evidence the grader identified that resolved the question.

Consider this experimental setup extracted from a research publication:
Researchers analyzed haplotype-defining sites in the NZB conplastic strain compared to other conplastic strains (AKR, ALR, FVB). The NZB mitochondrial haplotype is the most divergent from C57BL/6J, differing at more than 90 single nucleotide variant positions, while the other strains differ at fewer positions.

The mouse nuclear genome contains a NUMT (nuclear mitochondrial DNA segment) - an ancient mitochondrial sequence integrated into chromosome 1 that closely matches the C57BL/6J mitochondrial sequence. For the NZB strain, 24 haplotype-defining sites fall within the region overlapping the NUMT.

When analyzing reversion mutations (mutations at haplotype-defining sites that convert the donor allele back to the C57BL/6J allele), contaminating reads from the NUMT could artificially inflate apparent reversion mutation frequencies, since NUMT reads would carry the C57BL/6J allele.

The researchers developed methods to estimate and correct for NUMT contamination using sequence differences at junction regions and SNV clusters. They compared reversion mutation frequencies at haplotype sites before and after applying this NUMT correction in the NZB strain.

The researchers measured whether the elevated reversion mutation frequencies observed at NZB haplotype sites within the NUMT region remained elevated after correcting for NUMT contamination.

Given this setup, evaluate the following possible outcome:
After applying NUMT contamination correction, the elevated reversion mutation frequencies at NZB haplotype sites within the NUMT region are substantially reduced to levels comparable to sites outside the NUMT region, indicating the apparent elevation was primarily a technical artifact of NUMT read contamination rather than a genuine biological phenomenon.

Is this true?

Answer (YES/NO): NO